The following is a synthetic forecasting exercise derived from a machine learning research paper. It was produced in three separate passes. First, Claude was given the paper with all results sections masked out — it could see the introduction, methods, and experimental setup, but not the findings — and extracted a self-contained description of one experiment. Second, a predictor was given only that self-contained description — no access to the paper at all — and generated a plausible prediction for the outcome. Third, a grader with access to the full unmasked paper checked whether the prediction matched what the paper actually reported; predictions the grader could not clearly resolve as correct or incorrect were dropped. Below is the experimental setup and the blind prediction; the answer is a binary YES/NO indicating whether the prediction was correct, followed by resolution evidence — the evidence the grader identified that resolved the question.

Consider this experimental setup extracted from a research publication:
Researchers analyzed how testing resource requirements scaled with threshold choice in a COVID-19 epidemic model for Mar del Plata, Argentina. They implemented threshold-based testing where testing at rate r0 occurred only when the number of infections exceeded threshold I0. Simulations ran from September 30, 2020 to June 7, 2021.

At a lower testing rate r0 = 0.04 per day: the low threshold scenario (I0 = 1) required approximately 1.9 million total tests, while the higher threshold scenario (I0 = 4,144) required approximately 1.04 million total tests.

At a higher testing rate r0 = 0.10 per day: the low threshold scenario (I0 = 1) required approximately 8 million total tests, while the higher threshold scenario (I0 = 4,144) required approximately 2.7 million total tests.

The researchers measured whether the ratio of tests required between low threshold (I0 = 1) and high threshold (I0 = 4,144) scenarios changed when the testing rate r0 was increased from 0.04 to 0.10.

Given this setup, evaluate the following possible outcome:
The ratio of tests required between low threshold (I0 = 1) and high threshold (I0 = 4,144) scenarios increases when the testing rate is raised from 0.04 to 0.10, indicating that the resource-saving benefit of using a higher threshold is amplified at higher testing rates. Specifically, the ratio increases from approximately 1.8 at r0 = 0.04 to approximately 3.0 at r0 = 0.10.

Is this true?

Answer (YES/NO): YES